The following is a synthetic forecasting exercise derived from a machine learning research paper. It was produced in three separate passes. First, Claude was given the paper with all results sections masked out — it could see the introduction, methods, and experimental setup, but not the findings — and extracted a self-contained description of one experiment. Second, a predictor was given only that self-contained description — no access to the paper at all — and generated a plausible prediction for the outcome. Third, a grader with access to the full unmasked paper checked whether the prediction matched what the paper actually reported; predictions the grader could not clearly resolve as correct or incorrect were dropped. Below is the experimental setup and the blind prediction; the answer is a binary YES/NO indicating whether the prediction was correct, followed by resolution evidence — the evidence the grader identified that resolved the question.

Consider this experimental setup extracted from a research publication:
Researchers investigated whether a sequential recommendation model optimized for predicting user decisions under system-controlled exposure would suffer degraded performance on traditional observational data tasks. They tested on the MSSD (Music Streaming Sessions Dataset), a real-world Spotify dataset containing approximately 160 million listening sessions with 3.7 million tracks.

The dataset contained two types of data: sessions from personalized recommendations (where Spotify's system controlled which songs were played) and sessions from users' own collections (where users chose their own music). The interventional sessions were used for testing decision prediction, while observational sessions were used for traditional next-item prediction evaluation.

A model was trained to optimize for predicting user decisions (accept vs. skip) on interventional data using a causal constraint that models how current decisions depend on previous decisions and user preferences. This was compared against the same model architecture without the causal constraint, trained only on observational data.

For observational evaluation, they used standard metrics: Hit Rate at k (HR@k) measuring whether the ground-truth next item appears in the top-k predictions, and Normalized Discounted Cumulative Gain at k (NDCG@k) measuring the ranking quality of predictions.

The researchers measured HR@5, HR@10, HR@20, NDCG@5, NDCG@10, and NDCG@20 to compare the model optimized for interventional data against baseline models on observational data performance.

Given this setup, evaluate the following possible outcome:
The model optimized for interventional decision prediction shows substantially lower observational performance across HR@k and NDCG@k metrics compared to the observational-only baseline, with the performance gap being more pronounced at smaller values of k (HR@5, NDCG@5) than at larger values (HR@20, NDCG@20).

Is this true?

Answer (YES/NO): NO